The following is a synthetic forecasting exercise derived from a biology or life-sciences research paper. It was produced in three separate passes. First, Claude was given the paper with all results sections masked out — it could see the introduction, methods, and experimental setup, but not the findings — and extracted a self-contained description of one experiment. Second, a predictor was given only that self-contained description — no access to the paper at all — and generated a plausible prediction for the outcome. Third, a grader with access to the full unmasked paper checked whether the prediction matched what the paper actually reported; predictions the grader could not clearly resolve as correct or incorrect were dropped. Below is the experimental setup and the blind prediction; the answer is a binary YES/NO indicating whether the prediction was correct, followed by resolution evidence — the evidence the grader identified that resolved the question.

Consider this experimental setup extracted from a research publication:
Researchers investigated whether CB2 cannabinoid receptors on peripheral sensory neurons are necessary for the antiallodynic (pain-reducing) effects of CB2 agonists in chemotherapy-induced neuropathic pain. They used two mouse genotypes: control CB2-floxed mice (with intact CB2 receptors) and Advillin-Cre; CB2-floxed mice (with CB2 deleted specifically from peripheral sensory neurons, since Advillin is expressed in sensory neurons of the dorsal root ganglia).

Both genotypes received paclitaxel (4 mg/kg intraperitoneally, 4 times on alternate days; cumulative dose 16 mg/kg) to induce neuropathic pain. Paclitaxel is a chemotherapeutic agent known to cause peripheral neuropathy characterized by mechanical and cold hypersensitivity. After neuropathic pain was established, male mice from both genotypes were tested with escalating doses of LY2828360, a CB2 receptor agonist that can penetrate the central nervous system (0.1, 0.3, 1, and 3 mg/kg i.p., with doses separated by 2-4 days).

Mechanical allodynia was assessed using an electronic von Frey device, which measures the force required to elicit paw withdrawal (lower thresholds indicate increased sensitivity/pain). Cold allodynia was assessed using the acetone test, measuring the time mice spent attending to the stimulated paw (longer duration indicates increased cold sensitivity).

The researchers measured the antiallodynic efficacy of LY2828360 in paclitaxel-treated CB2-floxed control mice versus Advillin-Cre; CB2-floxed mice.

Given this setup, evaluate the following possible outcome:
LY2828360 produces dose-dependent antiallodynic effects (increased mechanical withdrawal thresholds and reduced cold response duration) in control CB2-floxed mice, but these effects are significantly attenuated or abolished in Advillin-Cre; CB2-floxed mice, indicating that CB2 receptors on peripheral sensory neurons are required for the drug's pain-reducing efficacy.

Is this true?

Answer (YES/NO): YES